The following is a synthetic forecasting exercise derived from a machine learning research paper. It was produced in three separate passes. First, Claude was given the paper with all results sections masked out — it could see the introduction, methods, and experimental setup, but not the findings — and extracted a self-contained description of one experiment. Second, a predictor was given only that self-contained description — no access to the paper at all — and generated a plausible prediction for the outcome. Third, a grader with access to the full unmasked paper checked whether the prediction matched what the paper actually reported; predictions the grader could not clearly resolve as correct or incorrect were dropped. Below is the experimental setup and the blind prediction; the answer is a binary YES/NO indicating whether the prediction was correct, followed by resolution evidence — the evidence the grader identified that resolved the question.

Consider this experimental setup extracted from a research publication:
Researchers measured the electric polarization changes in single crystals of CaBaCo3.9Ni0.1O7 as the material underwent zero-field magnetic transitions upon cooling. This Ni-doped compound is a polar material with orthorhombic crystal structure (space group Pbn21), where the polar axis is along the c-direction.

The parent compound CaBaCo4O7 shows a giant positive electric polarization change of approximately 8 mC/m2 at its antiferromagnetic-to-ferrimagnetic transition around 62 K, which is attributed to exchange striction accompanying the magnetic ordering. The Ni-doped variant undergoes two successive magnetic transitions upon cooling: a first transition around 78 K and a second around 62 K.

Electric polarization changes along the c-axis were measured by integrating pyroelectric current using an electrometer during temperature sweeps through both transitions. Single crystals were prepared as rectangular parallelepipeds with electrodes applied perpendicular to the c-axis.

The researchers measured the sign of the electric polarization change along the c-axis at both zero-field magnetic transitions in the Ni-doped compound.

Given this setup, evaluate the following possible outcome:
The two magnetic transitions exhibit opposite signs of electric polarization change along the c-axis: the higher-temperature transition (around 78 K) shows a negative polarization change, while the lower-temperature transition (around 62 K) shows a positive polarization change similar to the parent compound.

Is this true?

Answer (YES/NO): NO